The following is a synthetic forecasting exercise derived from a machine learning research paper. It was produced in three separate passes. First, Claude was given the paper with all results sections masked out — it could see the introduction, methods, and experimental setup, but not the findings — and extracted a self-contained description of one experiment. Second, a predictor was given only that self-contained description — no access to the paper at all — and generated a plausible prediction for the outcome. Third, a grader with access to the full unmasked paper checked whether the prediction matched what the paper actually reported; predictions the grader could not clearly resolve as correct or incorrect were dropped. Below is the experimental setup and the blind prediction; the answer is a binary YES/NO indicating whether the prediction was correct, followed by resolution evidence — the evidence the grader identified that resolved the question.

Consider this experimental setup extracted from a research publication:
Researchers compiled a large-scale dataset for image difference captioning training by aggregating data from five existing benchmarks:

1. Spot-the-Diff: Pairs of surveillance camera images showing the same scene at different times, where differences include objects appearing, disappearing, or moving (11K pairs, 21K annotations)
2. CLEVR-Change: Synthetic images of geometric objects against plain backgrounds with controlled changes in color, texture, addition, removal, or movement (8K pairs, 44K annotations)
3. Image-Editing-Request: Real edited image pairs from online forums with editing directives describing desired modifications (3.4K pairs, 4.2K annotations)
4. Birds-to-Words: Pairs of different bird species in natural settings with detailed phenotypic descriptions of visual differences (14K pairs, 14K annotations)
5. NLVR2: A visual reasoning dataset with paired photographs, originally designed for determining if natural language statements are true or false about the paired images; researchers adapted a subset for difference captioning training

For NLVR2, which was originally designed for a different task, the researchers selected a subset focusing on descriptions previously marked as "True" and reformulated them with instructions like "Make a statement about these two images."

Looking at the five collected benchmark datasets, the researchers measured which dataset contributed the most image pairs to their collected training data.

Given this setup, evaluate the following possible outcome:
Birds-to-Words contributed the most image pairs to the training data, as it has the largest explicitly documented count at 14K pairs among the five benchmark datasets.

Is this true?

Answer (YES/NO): NO